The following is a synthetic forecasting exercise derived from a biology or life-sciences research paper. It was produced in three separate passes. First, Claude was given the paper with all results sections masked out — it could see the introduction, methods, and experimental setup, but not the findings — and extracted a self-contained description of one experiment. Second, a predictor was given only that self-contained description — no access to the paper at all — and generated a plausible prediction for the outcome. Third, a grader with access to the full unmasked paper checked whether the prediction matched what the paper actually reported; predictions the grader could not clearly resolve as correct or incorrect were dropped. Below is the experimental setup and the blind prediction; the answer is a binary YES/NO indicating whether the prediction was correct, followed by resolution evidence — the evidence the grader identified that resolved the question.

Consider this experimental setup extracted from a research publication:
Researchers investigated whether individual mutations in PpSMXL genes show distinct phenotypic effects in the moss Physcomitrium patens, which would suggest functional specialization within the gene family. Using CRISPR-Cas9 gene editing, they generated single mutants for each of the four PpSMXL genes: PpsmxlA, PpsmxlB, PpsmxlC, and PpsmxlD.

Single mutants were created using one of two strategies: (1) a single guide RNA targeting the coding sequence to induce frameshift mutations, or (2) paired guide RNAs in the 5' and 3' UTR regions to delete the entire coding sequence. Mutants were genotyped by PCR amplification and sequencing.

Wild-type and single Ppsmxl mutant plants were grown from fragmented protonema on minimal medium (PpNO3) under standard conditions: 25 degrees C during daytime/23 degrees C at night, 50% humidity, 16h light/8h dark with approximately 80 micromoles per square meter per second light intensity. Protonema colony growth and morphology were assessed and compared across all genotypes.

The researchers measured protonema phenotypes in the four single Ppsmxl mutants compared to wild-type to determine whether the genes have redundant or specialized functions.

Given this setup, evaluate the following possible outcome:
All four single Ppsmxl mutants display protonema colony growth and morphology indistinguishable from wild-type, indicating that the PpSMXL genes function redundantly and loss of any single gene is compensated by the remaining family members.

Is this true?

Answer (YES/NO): NO